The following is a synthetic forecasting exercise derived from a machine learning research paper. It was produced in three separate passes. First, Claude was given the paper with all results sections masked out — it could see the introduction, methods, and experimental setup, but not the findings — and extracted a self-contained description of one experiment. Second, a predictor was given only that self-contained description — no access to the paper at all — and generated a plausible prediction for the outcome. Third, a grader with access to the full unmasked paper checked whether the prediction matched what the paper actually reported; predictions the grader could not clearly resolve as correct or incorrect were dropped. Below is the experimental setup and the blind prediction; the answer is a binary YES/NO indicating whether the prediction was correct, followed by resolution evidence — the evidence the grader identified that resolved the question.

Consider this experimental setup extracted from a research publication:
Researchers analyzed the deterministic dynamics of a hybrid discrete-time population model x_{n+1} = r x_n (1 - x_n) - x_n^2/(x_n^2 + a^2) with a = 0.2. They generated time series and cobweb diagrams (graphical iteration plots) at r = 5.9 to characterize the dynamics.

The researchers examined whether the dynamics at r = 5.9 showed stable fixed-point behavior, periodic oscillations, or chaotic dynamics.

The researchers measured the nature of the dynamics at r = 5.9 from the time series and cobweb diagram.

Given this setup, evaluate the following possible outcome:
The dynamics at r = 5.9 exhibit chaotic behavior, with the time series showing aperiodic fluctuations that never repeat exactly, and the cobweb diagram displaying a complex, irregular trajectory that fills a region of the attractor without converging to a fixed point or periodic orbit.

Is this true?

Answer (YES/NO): NO